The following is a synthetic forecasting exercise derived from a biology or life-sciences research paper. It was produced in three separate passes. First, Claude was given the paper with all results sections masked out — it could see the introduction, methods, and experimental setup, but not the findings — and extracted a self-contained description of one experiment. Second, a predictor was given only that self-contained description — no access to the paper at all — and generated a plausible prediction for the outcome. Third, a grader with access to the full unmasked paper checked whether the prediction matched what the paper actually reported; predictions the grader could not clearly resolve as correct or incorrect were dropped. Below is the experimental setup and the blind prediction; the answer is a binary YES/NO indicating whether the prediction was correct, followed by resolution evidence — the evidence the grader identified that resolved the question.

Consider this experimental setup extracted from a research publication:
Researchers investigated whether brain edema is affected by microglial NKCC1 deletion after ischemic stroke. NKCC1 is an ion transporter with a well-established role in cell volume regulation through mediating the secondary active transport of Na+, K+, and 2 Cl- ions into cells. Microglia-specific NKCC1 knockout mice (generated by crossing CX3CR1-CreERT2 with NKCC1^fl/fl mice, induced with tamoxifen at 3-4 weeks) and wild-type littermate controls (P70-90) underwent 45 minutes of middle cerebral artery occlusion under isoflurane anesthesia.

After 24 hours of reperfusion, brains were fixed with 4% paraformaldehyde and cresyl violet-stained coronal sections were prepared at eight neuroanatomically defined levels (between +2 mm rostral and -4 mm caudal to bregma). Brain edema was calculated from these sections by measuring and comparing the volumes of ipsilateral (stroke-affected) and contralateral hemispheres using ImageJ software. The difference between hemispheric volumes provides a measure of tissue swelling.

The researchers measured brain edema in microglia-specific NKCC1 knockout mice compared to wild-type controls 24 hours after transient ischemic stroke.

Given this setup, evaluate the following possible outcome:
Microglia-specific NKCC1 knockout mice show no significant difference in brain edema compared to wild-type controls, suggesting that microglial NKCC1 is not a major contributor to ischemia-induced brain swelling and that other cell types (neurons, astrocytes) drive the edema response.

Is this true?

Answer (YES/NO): NO